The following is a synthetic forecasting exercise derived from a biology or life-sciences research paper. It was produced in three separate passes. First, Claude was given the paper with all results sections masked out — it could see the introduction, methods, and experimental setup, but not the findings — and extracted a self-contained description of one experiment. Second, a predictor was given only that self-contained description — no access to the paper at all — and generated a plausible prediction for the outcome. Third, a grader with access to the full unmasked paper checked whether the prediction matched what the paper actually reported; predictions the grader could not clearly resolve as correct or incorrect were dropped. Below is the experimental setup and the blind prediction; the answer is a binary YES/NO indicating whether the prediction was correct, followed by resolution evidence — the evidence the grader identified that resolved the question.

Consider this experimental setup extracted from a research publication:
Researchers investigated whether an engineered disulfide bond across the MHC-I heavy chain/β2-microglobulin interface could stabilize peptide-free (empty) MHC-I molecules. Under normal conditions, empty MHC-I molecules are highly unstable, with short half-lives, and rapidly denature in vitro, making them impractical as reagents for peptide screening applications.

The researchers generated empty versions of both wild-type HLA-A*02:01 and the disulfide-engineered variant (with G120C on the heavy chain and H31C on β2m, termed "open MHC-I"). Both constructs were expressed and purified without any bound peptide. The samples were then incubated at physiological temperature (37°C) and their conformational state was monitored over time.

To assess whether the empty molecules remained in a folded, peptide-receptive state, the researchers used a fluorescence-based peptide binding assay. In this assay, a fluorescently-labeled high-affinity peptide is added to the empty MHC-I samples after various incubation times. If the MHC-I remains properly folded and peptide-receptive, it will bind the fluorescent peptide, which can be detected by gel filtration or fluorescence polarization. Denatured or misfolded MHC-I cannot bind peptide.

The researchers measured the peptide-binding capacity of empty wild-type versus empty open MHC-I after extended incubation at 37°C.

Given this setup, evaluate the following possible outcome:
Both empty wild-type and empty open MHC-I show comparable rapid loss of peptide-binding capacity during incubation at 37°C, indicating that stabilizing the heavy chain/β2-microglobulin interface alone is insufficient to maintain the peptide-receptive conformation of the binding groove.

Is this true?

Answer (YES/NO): NO